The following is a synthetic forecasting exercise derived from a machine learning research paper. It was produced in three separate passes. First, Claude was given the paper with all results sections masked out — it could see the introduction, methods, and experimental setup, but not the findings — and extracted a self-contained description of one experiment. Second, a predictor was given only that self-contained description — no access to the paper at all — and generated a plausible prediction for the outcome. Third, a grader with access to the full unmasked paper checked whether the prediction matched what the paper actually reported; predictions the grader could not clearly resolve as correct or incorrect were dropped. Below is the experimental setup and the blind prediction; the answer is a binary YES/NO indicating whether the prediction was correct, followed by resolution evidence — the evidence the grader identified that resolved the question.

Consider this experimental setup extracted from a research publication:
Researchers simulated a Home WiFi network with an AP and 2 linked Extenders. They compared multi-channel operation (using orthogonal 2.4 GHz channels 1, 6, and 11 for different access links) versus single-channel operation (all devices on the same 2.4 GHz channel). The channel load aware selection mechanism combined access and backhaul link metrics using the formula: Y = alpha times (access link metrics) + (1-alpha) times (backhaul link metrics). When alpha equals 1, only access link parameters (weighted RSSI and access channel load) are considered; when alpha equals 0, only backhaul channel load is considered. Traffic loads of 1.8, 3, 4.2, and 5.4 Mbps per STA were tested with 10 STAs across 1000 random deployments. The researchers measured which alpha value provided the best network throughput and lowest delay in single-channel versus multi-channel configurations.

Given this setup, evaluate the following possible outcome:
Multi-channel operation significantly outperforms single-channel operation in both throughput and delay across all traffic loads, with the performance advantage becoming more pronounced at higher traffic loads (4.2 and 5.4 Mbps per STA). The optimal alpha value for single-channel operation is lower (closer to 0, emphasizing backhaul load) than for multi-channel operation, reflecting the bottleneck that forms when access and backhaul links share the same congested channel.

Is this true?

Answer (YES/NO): NO